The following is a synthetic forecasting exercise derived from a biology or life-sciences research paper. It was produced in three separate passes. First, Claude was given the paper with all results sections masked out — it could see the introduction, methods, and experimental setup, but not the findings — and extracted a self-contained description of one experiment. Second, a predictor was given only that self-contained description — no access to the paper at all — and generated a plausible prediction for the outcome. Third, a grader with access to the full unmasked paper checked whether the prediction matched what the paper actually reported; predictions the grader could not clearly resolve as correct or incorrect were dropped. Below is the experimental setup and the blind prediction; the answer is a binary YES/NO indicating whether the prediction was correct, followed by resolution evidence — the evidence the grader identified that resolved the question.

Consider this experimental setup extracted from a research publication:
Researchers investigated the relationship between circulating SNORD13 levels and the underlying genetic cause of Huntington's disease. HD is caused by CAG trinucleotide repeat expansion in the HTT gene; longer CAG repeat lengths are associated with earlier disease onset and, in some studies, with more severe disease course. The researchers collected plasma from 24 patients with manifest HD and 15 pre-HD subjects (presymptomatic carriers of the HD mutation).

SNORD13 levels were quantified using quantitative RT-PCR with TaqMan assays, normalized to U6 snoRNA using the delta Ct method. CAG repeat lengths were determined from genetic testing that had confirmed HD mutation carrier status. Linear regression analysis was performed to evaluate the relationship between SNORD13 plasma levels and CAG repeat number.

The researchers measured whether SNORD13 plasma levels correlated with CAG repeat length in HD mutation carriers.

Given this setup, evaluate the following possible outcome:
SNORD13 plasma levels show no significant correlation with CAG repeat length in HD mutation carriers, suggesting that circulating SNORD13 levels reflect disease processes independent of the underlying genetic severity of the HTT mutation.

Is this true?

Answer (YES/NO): YES